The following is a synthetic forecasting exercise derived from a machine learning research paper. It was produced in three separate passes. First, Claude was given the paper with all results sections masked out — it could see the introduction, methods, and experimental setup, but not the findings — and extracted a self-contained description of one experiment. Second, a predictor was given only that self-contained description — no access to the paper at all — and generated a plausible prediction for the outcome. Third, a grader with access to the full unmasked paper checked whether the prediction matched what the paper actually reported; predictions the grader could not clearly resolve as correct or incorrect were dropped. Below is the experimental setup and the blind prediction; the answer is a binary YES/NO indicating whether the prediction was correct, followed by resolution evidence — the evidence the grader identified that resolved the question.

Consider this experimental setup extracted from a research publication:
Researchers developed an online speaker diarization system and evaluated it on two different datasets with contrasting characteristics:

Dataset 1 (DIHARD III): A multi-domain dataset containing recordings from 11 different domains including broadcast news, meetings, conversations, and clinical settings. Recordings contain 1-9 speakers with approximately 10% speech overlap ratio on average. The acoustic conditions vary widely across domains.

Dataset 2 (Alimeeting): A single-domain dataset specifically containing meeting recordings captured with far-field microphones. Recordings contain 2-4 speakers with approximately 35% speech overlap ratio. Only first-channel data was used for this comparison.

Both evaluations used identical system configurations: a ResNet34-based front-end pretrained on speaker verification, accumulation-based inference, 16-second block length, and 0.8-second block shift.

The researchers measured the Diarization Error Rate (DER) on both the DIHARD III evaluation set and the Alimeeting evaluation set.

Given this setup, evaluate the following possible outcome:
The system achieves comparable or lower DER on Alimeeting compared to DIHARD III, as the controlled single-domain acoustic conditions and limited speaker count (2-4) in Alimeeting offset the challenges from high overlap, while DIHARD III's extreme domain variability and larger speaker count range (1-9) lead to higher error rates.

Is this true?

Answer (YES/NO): YES